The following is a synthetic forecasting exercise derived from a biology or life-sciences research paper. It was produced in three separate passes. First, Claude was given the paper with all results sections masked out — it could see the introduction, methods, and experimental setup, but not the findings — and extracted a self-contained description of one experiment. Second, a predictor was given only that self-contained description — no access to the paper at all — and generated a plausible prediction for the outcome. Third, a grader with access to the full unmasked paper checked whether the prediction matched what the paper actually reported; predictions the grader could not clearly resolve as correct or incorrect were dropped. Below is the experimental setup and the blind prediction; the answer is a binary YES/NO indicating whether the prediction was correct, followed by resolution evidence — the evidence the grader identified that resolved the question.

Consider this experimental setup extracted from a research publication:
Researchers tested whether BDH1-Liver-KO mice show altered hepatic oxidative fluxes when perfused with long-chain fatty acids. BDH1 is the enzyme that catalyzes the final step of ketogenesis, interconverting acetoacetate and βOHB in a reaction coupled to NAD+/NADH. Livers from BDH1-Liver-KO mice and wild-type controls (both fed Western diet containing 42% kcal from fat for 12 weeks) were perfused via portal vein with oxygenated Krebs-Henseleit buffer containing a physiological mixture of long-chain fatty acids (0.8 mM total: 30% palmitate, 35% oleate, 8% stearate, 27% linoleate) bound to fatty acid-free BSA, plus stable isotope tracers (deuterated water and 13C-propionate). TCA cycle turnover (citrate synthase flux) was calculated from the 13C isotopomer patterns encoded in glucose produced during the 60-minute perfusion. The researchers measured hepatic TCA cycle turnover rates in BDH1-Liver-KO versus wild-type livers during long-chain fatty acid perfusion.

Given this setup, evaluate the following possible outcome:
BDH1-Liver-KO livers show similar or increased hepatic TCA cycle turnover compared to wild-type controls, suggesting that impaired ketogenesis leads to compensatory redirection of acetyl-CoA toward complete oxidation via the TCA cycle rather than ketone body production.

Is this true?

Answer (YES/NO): NO